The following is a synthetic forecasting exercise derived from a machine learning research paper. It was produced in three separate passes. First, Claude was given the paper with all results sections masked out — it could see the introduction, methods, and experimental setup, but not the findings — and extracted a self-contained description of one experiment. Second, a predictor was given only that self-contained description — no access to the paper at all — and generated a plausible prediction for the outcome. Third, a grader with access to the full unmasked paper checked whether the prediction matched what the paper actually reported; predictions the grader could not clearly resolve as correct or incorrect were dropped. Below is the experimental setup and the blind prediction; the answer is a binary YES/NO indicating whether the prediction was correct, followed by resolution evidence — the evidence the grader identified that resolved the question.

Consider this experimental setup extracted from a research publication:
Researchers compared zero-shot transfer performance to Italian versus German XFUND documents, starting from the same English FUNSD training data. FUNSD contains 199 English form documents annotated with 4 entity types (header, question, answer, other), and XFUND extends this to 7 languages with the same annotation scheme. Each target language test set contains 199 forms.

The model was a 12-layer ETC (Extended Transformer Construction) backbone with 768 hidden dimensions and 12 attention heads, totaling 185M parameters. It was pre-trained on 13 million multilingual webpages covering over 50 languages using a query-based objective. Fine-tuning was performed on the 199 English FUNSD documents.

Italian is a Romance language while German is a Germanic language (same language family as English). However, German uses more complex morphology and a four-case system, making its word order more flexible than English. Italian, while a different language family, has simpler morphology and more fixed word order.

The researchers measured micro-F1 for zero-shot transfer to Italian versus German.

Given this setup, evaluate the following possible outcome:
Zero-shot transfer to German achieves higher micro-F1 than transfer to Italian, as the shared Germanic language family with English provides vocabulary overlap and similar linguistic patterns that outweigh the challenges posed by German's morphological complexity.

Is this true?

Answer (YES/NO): YES